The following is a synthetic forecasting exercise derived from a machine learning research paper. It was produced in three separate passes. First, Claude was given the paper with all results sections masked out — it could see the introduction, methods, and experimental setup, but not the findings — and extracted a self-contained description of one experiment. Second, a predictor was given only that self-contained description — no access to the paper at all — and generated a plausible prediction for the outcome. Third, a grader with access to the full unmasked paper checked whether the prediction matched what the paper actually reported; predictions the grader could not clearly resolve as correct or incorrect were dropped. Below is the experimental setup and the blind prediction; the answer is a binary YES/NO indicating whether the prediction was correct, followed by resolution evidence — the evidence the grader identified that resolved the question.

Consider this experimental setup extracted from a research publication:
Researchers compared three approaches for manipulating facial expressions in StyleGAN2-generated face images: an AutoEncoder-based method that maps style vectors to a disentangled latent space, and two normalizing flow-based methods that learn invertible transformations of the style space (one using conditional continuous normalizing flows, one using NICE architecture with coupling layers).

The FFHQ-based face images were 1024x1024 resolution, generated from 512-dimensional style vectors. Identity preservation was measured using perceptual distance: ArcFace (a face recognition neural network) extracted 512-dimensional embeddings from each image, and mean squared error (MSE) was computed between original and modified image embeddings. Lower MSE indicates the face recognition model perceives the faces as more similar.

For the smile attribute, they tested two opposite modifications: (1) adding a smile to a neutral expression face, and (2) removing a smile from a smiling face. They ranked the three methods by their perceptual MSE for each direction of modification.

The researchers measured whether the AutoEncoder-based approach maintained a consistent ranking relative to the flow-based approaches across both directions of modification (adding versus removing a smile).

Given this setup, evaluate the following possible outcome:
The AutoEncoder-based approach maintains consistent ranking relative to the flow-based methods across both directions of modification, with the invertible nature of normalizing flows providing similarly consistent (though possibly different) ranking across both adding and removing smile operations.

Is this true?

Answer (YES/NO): NO